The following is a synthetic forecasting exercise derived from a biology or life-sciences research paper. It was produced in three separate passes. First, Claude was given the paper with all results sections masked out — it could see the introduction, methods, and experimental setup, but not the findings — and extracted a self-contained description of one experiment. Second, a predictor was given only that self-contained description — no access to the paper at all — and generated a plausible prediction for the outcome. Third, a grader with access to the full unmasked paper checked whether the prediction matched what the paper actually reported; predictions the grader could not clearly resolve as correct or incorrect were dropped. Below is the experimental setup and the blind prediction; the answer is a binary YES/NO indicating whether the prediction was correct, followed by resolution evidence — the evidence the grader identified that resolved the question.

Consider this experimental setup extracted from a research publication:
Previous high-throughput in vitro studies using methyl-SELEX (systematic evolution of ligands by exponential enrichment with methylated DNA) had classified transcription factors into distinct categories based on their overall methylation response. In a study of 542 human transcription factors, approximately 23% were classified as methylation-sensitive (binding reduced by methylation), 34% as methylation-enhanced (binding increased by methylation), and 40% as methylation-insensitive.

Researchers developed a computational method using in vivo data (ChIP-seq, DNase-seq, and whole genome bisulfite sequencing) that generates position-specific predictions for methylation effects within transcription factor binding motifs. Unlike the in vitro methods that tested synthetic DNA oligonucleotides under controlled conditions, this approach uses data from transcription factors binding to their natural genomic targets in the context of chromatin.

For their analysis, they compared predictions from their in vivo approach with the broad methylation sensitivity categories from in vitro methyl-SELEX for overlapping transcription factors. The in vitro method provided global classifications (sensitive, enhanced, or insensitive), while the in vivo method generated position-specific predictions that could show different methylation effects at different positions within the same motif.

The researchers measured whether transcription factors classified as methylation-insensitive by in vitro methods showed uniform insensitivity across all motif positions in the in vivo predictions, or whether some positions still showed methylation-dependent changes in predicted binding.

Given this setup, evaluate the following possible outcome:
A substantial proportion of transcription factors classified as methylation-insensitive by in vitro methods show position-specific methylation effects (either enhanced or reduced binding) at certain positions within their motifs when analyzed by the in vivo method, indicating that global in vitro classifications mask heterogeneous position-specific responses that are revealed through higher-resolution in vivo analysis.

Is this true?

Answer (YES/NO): NO